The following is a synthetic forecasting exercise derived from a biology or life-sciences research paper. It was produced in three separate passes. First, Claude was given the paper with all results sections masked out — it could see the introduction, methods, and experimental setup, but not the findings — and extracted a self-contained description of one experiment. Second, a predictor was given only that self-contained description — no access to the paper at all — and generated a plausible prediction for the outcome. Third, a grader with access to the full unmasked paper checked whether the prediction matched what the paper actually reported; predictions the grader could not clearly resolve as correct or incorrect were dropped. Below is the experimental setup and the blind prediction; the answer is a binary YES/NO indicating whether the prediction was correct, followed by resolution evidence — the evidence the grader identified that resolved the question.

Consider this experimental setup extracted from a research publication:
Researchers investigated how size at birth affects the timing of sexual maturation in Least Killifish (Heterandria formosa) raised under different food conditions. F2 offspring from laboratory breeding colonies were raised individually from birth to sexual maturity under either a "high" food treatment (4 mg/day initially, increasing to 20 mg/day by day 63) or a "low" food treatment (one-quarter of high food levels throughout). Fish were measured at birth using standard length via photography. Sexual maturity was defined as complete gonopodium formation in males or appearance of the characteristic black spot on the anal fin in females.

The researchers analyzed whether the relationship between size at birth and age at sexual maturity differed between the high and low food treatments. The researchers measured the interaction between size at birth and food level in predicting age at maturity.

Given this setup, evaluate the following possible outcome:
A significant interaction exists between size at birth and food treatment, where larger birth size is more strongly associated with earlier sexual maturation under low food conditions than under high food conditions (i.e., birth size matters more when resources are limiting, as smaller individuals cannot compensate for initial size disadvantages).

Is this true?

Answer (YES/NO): YES